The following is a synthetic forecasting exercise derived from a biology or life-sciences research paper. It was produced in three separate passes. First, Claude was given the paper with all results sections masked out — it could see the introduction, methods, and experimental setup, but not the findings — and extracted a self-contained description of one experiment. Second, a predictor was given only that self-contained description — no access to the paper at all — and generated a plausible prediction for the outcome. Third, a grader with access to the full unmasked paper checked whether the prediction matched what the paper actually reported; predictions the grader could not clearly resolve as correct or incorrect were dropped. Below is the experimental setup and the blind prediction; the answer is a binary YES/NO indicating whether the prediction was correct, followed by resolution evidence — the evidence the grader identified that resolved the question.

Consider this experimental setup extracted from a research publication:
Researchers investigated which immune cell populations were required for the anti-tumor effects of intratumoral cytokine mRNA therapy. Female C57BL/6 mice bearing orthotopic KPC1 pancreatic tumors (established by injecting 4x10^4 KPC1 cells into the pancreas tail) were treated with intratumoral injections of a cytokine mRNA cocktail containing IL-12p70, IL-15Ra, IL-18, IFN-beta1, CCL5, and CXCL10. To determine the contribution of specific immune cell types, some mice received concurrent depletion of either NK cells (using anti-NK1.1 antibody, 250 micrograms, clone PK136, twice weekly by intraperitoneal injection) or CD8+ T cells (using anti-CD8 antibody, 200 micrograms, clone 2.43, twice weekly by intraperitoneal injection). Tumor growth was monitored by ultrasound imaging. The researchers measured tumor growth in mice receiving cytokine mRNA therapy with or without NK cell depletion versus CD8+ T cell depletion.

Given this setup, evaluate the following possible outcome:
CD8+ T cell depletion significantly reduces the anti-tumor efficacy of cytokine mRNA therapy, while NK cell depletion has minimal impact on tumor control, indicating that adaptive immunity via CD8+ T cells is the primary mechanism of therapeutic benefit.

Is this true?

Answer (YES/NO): NO